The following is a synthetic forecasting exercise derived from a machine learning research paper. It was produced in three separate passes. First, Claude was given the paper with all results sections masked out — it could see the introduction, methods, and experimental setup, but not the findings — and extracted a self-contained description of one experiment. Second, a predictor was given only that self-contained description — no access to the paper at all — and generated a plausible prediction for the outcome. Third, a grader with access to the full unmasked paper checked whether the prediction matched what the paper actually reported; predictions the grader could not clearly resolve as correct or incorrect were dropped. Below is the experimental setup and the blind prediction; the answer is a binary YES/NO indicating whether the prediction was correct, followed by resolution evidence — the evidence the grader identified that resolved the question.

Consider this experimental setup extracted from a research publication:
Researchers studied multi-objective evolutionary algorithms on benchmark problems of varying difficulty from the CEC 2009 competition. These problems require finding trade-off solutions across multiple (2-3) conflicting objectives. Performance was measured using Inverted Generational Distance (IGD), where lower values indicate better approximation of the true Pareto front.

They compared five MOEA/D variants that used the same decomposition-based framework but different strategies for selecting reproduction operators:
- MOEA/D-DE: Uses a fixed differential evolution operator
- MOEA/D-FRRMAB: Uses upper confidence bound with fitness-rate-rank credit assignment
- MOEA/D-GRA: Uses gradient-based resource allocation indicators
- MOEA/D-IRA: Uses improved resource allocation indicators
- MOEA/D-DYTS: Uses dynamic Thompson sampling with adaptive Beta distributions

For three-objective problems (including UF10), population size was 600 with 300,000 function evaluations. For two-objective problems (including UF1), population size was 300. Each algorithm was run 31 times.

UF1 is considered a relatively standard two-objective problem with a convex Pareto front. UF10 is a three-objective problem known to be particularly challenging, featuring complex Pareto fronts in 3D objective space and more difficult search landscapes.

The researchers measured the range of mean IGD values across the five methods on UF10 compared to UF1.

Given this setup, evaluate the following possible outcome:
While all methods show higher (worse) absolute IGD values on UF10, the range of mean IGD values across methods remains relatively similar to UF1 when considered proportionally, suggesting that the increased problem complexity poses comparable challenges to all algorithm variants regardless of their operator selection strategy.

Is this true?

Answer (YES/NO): NO